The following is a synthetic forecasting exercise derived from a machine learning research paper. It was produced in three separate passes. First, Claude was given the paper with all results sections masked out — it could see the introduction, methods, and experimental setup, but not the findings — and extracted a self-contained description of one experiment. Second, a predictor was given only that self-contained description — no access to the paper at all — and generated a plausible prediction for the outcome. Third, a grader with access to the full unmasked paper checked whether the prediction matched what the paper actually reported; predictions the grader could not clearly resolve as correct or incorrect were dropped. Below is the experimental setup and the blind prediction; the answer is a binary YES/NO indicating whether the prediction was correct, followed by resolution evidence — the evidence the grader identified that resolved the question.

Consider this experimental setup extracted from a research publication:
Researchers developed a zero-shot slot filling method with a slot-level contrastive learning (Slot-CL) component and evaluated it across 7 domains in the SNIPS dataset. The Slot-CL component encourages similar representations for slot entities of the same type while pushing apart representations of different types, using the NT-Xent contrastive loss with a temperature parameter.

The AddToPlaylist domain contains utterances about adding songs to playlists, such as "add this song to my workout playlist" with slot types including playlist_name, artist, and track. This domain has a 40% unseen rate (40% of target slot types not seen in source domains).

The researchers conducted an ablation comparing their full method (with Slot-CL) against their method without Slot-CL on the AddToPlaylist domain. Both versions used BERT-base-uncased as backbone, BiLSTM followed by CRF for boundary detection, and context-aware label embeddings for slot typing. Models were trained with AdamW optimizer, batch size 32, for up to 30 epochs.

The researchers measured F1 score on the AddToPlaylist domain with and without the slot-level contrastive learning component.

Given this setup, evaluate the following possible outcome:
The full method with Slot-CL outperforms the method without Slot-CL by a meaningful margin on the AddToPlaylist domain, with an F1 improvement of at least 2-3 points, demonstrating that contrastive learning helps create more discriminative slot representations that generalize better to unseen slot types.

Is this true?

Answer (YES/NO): NO